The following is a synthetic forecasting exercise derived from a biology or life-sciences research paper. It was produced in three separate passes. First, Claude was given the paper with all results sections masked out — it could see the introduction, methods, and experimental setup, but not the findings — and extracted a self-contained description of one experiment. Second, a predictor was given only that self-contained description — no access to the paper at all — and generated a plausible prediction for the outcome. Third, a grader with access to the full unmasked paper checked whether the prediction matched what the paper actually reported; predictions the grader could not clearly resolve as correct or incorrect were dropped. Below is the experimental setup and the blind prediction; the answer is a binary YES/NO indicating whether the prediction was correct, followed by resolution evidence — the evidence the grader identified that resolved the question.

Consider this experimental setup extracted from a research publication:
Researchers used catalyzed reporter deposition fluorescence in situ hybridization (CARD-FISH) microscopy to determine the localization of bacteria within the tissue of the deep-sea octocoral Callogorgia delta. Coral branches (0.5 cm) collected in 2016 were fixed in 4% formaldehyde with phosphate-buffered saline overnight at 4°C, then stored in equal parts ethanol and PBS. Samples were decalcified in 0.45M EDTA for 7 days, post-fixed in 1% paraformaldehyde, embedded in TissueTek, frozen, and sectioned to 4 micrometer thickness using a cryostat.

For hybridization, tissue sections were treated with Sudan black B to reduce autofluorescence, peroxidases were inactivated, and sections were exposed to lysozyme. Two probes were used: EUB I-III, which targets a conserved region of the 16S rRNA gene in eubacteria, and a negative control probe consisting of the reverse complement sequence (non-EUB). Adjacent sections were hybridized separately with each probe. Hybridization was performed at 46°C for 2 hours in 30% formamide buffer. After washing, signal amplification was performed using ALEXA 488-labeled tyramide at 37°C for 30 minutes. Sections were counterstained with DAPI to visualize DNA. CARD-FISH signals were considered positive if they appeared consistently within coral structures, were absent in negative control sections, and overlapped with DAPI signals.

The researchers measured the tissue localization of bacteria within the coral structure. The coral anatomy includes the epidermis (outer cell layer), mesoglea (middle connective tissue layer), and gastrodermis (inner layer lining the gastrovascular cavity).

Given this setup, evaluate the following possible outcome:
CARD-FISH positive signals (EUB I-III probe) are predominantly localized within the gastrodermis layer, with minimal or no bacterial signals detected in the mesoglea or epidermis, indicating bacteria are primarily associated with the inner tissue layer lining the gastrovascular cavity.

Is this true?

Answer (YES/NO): NO